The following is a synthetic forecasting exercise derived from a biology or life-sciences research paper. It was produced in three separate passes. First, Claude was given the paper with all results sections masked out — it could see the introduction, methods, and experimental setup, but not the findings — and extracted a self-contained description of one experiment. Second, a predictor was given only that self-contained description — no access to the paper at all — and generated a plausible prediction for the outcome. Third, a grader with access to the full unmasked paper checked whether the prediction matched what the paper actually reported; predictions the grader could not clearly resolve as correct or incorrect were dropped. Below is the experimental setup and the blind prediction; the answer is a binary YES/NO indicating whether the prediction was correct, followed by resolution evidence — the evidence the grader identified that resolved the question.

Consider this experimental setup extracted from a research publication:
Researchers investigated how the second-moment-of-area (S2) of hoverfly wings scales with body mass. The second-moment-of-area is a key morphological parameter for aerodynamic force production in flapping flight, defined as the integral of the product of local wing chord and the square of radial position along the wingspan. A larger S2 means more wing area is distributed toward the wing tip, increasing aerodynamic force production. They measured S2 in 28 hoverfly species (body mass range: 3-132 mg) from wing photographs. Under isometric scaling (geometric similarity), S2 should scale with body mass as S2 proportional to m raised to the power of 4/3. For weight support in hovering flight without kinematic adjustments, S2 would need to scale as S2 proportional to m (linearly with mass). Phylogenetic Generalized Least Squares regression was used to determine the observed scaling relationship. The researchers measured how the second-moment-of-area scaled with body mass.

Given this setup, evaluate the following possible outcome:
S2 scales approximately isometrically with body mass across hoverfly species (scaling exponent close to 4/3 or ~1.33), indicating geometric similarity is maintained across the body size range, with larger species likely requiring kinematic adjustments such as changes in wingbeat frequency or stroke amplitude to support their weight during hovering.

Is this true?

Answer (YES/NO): NO